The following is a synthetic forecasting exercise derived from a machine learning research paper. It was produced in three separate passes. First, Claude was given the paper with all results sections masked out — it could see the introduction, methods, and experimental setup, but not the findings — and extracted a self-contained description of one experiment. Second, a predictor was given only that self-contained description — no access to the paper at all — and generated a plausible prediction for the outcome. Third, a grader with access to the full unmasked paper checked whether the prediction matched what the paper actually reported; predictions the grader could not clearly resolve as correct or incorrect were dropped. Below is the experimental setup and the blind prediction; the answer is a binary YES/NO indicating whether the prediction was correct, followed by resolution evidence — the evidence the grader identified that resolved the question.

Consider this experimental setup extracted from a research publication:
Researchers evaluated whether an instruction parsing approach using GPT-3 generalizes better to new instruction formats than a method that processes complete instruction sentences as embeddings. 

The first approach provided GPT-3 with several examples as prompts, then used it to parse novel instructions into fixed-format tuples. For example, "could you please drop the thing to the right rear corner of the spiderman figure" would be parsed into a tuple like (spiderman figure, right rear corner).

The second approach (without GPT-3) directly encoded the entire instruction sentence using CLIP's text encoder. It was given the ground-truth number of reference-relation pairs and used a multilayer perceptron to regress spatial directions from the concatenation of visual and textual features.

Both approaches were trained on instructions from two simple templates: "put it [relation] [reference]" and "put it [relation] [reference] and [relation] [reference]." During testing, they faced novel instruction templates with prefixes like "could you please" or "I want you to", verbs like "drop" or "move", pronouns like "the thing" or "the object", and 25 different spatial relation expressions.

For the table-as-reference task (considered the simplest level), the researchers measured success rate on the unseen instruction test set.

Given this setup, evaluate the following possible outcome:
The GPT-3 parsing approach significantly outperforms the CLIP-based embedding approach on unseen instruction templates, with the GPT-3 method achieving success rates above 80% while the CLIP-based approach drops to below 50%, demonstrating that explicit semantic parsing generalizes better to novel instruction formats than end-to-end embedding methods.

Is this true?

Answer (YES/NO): YES